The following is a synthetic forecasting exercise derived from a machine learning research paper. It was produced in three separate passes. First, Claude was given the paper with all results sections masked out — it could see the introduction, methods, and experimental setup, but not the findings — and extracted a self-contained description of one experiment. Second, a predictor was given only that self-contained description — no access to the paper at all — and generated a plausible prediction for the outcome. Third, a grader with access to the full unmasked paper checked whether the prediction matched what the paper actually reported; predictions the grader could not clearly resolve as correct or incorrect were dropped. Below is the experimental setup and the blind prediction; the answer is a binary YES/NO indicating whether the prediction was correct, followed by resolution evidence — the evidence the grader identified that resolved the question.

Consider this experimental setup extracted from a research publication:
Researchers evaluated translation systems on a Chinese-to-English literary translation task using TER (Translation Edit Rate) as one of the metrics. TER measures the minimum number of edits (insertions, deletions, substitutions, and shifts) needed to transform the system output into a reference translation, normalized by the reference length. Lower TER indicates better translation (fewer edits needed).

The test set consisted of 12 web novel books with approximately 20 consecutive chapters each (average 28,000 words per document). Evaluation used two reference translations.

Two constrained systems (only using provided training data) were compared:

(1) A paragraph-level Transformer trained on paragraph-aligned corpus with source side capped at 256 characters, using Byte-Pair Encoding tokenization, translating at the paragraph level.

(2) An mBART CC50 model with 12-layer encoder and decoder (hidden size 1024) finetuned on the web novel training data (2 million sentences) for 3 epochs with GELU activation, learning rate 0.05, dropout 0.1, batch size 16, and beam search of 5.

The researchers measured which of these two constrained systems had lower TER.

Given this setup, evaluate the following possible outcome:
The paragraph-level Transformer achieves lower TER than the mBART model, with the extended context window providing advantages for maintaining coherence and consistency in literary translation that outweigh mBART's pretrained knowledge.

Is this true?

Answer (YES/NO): NO